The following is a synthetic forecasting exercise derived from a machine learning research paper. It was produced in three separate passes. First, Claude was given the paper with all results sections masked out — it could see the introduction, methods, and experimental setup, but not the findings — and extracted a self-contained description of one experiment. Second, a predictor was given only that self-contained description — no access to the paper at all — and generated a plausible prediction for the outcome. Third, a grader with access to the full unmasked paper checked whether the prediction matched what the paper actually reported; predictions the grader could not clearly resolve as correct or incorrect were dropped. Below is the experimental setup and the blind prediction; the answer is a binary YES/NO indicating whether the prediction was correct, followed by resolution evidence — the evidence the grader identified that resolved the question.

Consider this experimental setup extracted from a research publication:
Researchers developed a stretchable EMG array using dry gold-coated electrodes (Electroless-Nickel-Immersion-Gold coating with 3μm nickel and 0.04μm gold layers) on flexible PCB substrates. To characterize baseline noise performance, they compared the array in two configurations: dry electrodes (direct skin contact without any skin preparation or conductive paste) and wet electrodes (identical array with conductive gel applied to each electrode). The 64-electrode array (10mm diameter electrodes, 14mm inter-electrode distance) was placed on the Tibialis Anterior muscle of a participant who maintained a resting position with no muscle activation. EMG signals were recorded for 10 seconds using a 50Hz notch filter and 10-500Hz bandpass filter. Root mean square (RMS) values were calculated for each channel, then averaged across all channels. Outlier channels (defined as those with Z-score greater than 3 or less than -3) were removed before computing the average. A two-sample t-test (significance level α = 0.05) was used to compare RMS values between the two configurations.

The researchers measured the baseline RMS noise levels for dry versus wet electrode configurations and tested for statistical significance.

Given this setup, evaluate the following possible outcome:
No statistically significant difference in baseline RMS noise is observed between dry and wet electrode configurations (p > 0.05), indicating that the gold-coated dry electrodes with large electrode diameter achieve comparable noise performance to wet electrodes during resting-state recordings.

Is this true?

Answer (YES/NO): NO